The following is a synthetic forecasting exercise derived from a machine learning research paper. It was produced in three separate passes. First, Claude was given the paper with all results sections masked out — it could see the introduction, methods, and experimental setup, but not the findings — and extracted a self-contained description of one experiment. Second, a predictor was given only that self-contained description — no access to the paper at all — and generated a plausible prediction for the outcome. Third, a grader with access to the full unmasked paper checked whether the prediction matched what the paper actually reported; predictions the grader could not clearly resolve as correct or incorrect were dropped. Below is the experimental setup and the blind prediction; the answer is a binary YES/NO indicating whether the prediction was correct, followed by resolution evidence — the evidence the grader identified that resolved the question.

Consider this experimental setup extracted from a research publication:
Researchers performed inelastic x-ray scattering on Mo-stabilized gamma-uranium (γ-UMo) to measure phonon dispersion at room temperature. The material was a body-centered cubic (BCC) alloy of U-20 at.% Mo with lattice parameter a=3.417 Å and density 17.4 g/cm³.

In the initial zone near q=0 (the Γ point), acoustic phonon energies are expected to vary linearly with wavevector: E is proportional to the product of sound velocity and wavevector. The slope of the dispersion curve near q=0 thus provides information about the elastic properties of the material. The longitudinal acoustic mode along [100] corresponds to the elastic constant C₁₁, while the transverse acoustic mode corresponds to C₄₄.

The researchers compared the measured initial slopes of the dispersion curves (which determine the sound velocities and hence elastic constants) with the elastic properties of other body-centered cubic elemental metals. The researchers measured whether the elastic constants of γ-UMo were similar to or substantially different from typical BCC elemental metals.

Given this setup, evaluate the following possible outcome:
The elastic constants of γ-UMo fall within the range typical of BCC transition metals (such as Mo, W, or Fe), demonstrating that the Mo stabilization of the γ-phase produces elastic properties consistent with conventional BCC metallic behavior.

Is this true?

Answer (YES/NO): YES